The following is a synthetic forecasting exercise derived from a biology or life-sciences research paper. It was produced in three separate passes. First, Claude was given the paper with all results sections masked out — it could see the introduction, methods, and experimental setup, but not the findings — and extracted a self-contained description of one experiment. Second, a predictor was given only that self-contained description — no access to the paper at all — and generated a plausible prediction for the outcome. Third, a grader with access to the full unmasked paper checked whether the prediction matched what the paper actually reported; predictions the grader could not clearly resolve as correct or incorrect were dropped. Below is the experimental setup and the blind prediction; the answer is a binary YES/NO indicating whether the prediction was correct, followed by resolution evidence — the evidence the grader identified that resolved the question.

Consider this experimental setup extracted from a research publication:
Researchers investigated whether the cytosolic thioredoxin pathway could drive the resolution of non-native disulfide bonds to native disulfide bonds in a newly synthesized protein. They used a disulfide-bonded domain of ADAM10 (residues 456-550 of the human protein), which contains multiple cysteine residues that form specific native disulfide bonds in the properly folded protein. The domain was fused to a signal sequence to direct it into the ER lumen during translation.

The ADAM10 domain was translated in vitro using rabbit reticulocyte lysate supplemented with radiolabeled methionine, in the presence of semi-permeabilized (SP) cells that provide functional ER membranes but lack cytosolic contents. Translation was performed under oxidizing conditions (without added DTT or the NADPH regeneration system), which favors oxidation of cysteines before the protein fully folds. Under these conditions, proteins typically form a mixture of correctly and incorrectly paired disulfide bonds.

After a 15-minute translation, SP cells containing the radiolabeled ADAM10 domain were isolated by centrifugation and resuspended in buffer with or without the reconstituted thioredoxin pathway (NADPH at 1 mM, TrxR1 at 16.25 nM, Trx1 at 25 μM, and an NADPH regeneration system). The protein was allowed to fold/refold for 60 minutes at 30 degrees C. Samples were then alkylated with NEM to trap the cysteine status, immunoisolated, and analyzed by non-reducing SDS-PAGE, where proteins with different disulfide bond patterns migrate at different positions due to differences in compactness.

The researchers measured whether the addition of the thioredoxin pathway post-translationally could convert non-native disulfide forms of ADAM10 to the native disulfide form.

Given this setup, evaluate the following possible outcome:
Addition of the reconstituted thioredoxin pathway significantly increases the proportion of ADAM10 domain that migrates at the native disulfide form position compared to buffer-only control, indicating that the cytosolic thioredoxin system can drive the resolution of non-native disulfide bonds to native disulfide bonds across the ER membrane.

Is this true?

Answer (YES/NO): YES